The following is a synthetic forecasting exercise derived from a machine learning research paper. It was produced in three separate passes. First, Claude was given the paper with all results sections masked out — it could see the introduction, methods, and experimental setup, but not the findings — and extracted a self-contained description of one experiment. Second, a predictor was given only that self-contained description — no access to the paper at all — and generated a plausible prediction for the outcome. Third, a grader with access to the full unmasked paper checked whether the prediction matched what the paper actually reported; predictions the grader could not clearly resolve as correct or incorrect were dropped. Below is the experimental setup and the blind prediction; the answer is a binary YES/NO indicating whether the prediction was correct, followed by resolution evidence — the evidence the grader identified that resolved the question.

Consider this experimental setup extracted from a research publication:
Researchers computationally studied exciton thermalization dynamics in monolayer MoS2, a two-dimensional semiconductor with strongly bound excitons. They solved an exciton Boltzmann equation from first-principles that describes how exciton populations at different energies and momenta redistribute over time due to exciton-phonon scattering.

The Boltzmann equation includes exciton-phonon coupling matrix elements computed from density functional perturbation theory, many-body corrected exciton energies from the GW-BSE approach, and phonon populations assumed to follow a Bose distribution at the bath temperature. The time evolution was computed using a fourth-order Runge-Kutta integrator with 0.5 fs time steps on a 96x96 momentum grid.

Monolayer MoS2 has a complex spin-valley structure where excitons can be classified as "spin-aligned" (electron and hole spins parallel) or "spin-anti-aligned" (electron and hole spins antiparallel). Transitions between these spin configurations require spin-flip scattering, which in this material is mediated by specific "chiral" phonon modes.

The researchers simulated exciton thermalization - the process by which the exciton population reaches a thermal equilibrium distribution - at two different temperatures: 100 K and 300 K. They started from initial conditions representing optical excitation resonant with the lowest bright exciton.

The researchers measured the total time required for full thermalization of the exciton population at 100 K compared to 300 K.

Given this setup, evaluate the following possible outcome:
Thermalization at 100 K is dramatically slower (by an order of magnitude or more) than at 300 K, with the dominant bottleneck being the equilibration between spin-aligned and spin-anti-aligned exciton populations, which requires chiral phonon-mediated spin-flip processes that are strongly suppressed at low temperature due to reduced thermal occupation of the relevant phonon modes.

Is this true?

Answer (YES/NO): YES